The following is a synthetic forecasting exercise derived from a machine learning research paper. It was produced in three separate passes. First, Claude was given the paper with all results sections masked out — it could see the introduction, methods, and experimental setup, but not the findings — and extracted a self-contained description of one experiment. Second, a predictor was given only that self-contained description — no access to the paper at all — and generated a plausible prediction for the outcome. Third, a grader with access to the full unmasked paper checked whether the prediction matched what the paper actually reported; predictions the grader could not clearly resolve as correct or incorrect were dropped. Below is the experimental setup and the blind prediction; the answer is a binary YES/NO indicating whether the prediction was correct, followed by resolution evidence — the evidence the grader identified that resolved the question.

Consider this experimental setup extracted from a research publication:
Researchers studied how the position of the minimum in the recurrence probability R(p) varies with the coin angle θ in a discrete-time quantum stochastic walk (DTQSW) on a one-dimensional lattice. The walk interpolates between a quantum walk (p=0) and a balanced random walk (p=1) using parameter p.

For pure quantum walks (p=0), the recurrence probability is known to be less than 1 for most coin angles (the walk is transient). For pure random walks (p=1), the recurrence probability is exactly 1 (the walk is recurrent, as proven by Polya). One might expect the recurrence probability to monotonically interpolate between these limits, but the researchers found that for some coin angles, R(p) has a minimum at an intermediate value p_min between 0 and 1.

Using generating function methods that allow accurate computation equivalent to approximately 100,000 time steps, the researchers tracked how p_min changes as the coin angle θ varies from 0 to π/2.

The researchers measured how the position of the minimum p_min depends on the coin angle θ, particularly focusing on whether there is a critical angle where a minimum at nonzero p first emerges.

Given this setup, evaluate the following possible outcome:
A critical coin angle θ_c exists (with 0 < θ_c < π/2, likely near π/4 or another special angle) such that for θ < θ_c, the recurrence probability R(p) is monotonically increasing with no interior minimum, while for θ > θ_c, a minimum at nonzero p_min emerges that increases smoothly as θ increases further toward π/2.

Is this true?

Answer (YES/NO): NO